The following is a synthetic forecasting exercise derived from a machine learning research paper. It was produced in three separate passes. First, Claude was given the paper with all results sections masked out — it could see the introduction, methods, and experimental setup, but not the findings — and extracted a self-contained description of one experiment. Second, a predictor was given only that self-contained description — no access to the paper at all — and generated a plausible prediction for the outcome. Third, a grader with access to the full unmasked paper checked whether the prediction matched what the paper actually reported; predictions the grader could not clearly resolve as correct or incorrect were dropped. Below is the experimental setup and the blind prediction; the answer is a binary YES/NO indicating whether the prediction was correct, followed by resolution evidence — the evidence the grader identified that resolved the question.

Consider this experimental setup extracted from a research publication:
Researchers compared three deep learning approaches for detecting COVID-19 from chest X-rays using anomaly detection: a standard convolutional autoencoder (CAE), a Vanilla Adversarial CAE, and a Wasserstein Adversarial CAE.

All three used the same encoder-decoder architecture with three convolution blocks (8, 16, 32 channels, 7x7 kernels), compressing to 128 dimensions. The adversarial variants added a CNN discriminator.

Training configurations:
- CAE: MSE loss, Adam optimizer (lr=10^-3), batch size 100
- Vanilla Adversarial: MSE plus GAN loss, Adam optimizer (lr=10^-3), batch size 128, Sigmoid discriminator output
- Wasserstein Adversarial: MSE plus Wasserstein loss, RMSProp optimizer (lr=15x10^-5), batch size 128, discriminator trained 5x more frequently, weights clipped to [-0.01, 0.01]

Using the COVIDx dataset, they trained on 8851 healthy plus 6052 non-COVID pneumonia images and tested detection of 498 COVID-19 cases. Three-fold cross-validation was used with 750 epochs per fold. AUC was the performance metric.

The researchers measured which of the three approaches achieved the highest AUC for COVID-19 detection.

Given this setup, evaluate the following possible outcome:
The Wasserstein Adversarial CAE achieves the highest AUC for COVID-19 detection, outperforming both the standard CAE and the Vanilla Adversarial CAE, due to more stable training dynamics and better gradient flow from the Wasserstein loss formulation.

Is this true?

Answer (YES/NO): NO